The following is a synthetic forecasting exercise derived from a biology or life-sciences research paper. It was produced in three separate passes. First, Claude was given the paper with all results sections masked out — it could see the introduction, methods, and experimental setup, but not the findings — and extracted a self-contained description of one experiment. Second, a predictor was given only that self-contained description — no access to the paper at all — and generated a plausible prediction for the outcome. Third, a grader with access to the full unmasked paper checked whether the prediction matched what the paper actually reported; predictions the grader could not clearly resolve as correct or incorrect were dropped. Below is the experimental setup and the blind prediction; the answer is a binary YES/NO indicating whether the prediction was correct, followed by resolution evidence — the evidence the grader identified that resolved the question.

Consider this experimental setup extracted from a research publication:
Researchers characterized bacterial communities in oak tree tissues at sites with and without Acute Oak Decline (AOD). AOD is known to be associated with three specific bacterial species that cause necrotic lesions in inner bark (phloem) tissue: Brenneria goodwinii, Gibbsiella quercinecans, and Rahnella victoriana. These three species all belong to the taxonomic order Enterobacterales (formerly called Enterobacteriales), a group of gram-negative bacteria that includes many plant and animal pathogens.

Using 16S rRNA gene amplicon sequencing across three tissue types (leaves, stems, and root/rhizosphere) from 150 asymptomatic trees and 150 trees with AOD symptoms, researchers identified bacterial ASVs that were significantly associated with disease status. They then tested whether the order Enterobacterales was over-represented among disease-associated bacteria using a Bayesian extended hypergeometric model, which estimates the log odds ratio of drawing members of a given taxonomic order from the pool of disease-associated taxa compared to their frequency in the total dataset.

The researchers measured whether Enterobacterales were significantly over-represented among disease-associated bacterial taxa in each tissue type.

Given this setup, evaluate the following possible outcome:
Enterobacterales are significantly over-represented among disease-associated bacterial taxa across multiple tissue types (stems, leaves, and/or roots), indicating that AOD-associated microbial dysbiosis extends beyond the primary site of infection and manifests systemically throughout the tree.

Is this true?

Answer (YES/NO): NO